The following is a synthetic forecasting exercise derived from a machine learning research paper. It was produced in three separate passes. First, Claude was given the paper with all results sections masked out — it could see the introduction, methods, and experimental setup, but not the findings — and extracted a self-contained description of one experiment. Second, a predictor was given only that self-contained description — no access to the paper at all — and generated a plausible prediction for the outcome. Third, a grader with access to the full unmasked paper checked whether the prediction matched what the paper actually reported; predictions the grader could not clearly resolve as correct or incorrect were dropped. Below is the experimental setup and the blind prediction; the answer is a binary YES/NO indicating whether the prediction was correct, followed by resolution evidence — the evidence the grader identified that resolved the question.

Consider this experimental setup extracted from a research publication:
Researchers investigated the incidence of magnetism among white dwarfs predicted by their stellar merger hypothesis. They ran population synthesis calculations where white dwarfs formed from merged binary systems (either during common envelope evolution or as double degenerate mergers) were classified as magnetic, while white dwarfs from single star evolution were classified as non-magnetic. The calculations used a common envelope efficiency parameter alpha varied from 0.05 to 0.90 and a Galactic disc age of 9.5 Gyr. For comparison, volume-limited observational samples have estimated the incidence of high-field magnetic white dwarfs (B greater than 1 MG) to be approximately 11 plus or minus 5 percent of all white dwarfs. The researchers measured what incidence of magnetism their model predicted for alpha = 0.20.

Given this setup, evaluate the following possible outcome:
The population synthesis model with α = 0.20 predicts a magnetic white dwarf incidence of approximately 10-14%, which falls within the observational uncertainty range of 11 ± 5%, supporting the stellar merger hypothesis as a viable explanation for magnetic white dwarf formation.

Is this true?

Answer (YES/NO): NO